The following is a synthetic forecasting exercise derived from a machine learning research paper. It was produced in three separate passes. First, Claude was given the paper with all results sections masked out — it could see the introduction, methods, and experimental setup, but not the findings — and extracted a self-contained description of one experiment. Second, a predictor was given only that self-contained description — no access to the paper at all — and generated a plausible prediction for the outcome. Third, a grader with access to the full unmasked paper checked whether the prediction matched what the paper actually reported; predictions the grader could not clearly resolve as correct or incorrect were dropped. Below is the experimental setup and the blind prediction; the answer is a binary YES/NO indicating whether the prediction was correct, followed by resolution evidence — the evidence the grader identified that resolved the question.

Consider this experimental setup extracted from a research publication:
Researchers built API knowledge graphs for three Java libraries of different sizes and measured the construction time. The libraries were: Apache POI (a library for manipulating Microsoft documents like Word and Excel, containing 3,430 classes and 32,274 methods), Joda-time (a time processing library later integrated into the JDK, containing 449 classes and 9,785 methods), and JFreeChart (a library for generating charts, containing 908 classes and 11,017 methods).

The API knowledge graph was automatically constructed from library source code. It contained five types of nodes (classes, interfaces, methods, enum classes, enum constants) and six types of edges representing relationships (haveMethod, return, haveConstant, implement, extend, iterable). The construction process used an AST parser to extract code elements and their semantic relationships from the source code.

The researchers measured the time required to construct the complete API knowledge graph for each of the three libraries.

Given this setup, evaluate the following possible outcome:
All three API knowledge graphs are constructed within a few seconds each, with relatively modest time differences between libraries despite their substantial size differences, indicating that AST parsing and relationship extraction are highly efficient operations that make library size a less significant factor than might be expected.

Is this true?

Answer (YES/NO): NO